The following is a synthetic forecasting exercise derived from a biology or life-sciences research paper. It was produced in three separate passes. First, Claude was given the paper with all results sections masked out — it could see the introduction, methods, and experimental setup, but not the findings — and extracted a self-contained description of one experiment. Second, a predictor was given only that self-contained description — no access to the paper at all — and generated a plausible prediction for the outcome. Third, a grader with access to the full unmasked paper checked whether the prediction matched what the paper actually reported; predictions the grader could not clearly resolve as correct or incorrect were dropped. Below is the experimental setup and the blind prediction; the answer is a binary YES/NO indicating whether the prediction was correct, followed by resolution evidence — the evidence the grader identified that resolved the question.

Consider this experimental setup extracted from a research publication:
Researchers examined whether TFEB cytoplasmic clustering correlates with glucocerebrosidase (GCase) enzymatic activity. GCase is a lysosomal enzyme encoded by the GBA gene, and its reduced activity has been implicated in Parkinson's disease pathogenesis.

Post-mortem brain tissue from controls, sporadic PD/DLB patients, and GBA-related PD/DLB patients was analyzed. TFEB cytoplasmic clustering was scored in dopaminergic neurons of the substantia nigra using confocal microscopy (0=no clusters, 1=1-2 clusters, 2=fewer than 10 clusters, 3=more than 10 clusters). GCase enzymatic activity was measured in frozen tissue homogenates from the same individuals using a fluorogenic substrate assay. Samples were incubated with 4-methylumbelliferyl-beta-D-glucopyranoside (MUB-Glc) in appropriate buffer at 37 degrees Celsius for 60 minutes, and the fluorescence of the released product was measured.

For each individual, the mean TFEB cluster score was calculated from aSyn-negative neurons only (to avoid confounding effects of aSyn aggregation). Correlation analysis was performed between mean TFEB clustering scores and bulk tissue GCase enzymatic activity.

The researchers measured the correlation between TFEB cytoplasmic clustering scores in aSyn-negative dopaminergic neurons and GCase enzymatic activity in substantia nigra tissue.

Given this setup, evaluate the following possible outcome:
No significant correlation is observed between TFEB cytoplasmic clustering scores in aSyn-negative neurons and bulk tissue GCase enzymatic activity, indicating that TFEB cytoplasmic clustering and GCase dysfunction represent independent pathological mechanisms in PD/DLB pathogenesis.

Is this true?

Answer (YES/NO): NO